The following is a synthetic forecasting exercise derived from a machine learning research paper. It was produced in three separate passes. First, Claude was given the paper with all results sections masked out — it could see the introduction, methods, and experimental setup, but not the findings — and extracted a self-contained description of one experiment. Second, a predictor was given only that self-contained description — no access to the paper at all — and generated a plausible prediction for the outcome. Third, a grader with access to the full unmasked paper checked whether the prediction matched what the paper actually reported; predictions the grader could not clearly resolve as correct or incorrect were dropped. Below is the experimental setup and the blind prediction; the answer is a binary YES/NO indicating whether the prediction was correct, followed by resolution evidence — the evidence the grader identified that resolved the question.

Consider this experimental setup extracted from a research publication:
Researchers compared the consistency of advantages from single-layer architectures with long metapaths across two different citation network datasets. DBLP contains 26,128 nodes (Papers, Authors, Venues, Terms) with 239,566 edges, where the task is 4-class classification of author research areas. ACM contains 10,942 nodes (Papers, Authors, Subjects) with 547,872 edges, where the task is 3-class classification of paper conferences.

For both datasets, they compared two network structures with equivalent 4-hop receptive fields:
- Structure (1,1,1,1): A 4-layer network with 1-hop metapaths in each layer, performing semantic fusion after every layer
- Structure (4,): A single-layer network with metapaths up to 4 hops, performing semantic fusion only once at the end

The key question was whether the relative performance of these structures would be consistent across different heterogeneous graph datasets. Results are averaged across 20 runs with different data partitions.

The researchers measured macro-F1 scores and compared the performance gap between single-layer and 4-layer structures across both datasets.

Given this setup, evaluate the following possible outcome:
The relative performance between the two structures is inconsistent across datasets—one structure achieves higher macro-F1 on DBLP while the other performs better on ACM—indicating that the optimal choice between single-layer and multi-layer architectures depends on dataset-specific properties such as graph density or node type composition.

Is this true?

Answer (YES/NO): NO